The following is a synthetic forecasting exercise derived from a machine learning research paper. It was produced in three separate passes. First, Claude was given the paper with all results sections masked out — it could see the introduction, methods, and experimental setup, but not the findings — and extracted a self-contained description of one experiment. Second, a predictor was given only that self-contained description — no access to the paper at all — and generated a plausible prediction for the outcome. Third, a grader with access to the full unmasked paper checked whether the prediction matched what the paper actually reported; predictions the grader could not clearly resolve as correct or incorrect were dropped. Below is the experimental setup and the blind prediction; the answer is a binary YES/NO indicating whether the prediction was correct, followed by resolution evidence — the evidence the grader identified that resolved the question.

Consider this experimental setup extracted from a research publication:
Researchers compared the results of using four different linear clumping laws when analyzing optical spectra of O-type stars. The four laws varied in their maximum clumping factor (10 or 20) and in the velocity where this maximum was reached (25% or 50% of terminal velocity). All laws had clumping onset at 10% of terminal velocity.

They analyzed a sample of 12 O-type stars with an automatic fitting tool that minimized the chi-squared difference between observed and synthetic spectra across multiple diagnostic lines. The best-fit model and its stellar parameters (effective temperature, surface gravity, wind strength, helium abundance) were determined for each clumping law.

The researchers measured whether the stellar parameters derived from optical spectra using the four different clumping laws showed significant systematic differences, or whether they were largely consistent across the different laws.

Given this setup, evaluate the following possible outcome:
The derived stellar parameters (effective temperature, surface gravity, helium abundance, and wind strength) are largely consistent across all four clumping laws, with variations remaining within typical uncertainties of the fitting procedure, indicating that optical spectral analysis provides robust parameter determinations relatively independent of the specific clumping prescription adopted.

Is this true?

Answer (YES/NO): NO